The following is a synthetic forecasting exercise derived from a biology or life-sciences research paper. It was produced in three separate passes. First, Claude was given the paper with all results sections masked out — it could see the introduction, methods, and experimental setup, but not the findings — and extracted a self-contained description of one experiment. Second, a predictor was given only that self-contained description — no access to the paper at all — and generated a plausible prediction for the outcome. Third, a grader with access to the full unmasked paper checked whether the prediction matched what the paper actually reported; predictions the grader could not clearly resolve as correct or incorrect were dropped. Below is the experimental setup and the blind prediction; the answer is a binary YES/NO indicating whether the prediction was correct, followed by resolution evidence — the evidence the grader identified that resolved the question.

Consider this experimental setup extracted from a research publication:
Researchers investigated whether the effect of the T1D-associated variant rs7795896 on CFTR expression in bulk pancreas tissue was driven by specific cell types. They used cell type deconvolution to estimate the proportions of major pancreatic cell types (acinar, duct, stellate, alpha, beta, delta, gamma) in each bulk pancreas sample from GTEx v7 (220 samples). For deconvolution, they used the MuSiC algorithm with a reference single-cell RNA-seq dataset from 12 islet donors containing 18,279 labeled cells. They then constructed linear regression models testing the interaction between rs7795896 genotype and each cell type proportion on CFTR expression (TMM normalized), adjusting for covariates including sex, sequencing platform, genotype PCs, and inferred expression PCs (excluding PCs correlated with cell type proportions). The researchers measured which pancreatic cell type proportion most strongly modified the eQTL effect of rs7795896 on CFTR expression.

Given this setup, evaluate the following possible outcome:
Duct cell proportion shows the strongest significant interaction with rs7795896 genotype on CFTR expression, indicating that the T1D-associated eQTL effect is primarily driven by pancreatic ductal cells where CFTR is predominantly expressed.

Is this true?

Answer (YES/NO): YES